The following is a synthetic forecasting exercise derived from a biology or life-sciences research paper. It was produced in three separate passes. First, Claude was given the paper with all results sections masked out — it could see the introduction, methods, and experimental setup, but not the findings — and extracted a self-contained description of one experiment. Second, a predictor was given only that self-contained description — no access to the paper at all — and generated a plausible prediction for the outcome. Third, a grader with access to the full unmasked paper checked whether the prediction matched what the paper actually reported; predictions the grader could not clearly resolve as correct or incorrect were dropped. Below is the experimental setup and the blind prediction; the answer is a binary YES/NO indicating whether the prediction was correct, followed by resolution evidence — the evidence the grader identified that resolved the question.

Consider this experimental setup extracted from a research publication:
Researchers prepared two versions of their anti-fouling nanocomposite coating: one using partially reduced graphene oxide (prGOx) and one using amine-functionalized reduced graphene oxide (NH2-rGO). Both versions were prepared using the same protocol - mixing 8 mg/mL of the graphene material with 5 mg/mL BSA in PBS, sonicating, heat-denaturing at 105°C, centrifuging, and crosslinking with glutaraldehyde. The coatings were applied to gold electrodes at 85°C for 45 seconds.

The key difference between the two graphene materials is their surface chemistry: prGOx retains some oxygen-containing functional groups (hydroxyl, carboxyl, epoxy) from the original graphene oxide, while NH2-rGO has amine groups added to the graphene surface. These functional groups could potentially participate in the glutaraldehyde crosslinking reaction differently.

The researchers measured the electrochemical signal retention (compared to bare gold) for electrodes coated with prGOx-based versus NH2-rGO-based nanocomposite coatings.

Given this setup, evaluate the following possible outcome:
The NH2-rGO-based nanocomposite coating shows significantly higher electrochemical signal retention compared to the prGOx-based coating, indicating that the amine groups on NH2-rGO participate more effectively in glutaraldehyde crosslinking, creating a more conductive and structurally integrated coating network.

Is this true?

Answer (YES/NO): NO